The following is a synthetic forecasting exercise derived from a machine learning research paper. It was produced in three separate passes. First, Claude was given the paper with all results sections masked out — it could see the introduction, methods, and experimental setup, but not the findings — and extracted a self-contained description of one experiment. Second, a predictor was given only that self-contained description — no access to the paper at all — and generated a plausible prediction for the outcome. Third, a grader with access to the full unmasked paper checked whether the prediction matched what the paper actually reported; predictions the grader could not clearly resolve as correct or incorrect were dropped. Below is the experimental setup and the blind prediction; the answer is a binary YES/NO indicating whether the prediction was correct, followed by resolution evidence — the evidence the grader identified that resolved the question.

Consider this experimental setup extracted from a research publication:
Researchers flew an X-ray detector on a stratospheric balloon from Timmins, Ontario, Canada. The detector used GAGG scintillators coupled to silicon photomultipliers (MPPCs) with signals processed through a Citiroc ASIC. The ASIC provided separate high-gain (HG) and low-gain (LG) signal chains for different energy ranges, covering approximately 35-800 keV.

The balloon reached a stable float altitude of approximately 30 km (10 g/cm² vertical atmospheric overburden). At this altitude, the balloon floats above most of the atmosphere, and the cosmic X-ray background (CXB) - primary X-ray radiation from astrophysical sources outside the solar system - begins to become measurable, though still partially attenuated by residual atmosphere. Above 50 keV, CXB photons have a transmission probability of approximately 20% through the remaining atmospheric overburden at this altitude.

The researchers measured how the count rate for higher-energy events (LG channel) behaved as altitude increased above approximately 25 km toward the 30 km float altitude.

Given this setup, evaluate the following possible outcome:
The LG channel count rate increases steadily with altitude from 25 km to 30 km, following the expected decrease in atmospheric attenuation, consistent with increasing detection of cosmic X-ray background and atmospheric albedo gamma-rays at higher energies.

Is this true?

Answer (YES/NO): NO